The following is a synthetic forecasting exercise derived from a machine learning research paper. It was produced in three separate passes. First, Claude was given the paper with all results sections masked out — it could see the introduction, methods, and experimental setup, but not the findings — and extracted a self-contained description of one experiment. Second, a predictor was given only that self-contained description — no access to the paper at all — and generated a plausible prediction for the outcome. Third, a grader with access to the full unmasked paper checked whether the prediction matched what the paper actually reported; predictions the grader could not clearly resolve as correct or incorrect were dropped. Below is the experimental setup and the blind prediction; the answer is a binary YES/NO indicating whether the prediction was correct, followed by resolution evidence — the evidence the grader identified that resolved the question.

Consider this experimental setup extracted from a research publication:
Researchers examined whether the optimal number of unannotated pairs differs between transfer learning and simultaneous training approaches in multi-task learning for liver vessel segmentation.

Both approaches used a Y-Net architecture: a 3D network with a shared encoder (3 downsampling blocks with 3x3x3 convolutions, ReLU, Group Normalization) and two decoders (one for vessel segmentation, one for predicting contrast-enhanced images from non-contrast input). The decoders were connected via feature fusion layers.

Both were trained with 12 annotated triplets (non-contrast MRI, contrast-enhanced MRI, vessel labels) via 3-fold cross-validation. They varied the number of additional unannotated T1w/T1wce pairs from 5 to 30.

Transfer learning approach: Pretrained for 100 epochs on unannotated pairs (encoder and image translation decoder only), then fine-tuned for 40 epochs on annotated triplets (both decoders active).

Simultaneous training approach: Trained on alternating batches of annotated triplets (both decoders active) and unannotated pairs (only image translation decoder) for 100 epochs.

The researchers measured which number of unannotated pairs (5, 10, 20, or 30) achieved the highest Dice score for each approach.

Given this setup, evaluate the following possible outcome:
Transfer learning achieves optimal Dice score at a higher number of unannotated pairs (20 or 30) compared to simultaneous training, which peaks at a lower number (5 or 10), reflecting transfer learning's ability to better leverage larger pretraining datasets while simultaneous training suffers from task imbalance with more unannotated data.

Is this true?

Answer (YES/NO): NO